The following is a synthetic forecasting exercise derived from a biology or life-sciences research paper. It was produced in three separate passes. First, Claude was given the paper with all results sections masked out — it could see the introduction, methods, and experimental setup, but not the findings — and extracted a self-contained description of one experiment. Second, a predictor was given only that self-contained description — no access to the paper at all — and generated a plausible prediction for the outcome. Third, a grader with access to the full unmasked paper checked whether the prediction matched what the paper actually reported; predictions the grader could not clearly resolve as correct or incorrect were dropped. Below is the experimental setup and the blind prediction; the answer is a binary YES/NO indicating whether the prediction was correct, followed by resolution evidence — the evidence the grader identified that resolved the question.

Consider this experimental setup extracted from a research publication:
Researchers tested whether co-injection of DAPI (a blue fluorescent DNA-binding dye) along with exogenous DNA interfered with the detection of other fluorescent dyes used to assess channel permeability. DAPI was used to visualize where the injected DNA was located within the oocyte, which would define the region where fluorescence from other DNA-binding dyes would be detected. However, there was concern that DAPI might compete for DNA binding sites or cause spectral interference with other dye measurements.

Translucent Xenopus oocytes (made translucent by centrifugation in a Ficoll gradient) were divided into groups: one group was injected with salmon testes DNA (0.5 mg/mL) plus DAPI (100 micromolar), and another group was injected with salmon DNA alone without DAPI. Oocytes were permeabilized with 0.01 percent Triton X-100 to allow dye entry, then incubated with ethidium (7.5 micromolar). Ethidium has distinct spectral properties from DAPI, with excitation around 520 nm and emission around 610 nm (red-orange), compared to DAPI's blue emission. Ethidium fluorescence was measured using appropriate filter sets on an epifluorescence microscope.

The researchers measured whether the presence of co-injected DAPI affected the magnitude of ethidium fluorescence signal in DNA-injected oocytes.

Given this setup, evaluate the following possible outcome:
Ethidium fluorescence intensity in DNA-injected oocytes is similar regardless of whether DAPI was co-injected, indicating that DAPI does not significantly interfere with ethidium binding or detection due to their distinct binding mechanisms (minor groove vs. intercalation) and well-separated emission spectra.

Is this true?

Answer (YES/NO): YES